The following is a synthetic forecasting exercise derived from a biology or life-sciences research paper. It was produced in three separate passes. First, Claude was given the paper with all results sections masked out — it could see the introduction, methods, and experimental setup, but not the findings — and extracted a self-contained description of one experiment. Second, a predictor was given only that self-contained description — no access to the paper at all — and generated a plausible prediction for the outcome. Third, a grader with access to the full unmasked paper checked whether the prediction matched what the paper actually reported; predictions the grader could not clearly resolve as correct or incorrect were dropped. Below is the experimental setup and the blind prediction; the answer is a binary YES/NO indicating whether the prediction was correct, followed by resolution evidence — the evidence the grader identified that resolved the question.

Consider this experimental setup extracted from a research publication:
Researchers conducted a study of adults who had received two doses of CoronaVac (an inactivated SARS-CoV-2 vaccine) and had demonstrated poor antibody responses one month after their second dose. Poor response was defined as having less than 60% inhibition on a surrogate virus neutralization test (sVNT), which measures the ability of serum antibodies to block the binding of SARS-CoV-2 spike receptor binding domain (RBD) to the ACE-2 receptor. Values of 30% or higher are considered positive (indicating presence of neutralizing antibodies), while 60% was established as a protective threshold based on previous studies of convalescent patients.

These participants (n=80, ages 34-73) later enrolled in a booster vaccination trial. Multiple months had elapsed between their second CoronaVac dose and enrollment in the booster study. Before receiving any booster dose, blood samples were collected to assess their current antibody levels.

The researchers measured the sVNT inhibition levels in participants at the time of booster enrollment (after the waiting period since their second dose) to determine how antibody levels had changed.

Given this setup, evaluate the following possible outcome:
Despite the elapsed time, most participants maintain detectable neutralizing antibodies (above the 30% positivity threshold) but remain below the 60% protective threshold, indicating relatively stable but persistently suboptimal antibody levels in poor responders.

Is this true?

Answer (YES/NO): NO